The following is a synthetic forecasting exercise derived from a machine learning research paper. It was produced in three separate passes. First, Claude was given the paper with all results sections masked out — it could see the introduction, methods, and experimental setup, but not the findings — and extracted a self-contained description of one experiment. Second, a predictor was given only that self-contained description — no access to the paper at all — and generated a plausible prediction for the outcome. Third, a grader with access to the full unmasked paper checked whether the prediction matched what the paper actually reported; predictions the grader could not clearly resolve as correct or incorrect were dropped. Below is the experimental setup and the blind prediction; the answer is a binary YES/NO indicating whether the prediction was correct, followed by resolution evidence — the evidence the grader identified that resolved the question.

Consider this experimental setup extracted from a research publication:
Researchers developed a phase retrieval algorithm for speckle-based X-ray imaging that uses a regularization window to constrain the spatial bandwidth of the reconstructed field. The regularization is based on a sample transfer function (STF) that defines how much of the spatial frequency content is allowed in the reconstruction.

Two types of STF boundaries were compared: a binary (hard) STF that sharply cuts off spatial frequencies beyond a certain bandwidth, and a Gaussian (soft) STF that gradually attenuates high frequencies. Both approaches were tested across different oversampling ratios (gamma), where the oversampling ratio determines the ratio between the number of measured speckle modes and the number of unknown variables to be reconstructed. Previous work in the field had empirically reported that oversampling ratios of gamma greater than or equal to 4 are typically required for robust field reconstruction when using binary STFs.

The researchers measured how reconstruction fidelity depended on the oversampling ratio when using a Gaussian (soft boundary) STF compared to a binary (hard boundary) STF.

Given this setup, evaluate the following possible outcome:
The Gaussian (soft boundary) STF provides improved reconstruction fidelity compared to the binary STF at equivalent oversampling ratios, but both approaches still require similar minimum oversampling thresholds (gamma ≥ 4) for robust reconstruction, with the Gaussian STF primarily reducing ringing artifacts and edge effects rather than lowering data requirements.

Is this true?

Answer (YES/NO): NO